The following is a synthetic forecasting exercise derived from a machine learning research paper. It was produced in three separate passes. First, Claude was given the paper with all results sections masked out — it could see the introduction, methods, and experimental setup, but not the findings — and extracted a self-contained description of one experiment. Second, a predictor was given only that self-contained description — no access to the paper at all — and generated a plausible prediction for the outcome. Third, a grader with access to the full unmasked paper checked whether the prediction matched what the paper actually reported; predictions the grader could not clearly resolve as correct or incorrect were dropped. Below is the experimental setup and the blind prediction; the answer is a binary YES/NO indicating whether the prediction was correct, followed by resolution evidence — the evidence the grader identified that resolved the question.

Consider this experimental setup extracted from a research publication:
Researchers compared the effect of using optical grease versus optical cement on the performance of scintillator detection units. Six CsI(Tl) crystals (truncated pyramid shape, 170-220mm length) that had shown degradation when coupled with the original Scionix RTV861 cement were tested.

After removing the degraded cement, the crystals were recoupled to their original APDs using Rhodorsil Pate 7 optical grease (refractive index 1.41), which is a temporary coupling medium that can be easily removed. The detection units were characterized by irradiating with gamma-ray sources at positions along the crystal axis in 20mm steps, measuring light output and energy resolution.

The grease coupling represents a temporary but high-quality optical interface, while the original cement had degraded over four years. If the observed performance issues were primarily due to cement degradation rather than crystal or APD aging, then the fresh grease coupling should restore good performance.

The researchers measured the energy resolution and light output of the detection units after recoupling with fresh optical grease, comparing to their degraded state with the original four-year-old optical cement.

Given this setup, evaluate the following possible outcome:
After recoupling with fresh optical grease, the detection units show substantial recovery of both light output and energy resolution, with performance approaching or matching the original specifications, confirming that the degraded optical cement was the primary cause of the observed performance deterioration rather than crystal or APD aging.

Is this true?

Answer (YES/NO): NO